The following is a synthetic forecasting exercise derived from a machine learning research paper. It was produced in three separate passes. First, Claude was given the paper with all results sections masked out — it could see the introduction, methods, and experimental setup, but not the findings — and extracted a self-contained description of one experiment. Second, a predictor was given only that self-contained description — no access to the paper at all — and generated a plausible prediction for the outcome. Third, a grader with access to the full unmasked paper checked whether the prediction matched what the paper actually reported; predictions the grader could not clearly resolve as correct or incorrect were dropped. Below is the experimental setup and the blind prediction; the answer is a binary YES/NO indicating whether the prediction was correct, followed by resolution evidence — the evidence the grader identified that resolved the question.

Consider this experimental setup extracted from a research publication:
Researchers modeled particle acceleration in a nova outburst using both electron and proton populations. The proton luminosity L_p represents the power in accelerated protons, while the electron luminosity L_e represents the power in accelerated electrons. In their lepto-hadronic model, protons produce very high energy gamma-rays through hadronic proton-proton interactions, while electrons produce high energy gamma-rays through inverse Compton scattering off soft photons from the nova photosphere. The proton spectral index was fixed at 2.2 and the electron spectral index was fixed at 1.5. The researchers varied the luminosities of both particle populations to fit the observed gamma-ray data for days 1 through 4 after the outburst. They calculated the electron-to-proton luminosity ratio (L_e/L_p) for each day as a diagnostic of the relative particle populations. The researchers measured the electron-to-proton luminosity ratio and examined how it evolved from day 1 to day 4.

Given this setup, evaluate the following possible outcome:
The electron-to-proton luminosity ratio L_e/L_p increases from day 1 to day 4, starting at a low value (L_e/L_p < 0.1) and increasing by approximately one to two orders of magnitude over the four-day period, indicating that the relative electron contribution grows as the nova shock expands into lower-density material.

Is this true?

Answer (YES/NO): NO